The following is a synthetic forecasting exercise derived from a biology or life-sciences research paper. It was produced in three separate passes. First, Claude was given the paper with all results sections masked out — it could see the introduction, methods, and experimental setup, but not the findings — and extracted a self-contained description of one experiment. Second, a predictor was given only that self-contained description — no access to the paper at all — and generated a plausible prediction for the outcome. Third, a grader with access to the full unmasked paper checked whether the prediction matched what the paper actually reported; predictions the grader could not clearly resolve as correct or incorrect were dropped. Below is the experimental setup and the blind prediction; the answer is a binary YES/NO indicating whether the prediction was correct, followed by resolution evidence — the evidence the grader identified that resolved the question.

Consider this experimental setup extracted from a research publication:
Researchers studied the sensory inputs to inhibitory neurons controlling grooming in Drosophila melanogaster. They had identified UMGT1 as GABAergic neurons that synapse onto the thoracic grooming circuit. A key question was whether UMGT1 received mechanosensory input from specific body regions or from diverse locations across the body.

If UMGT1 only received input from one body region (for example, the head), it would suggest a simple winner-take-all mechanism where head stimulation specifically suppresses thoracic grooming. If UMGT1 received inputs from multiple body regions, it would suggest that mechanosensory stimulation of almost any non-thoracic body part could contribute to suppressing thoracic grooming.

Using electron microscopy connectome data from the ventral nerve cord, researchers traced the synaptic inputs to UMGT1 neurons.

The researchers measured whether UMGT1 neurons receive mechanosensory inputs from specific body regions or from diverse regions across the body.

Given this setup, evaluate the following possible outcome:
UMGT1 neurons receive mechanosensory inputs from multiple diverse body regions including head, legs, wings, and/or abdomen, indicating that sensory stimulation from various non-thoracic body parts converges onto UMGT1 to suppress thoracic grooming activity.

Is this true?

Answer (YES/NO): NO